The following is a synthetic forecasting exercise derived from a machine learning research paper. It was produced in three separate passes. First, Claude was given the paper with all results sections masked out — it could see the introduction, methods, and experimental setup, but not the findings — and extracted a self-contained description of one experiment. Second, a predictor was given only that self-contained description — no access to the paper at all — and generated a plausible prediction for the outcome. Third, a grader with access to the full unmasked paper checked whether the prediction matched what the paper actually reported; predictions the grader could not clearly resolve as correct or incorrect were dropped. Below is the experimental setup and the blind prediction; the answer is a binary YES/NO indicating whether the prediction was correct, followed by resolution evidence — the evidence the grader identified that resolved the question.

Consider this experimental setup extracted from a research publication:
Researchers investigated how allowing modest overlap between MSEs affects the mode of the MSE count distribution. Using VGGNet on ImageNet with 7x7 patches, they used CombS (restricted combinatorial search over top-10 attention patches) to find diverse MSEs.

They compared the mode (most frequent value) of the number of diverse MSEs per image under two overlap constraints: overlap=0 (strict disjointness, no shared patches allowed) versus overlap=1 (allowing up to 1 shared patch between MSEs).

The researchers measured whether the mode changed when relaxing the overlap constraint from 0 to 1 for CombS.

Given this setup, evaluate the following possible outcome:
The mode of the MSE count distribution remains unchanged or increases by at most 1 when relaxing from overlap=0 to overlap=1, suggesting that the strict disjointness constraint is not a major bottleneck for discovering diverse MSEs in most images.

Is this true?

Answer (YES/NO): YES